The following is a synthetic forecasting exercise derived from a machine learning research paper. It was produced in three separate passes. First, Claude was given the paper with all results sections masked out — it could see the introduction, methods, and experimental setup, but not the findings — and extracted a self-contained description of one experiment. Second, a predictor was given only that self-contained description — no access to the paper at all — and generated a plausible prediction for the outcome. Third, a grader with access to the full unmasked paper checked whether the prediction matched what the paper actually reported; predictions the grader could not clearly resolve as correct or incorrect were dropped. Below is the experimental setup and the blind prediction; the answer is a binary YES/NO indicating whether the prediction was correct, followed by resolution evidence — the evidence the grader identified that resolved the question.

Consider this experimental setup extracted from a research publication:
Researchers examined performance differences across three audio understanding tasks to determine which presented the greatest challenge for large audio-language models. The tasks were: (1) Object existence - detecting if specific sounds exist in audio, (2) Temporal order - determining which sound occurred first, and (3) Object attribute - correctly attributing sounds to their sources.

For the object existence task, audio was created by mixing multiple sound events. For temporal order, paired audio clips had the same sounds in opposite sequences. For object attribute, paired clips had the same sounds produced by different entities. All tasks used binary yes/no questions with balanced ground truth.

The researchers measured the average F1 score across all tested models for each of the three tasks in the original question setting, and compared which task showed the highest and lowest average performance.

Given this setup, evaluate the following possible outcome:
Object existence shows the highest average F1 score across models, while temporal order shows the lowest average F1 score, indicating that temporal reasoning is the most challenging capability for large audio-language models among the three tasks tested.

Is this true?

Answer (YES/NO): NO